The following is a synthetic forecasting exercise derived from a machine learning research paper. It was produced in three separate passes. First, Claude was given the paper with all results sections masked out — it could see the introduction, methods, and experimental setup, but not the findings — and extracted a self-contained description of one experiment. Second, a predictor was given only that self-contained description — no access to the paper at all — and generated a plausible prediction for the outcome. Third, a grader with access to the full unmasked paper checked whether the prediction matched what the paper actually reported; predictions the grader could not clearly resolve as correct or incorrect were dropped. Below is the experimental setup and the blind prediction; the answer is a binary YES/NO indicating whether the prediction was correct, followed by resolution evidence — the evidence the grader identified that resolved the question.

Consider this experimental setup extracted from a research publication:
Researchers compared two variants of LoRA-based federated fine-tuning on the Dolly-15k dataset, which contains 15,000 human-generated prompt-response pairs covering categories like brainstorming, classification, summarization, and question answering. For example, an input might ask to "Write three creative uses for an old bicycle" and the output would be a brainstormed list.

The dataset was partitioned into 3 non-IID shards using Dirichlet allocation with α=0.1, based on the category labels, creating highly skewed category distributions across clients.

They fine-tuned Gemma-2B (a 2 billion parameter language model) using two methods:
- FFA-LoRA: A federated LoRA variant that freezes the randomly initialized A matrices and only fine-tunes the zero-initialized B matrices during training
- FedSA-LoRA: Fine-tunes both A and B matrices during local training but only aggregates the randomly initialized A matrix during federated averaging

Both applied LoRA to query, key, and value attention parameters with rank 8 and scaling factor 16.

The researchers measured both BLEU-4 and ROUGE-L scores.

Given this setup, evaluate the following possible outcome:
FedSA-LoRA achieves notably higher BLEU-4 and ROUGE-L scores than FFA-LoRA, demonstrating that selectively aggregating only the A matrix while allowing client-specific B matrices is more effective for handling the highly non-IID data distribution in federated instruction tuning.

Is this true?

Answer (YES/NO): NO